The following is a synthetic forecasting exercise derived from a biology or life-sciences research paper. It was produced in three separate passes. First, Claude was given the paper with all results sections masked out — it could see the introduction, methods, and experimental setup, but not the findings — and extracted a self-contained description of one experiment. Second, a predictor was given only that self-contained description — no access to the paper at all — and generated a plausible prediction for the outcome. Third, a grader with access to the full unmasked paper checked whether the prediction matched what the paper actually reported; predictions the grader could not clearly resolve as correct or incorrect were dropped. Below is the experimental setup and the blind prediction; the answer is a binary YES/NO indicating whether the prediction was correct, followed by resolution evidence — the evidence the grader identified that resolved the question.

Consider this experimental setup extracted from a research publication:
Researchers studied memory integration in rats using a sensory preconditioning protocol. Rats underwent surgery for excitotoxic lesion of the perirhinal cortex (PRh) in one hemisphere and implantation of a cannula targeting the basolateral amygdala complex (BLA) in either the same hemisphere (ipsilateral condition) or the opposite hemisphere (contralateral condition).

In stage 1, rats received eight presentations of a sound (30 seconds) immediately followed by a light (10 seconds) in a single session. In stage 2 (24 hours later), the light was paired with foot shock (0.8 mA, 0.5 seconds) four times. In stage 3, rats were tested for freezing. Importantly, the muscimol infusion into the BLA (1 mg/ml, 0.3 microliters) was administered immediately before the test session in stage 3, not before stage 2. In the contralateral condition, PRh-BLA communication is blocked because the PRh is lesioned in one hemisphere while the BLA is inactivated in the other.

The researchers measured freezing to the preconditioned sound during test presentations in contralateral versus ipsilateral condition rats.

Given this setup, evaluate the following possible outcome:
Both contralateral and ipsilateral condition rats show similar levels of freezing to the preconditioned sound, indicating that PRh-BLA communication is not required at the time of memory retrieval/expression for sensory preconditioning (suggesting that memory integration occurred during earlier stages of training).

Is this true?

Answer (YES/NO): YES